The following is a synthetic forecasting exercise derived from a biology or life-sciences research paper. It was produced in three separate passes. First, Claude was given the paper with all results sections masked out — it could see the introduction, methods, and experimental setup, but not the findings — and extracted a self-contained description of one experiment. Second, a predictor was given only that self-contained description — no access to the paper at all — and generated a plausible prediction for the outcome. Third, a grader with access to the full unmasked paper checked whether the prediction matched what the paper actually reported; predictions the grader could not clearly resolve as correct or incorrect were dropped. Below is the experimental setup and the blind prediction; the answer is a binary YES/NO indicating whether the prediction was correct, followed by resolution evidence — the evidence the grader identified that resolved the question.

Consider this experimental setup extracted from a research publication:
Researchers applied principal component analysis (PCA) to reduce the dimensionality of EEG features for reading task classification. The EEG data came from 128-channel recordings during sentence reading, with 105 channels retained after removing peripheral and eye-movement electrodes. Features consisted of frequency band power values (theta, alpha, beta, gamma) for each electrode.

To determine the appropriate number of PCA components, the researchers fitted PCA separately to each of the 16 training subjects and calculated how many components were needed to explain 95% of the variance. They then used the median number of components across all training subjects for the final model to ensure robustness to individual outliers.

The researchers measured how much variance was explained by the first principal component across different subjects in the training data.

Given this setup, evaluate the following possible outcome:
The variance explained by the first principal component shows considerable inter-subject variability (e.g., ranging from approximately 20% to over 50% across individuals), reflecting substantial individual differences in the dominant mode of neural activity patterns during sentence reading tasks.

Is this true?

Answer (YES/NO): YES